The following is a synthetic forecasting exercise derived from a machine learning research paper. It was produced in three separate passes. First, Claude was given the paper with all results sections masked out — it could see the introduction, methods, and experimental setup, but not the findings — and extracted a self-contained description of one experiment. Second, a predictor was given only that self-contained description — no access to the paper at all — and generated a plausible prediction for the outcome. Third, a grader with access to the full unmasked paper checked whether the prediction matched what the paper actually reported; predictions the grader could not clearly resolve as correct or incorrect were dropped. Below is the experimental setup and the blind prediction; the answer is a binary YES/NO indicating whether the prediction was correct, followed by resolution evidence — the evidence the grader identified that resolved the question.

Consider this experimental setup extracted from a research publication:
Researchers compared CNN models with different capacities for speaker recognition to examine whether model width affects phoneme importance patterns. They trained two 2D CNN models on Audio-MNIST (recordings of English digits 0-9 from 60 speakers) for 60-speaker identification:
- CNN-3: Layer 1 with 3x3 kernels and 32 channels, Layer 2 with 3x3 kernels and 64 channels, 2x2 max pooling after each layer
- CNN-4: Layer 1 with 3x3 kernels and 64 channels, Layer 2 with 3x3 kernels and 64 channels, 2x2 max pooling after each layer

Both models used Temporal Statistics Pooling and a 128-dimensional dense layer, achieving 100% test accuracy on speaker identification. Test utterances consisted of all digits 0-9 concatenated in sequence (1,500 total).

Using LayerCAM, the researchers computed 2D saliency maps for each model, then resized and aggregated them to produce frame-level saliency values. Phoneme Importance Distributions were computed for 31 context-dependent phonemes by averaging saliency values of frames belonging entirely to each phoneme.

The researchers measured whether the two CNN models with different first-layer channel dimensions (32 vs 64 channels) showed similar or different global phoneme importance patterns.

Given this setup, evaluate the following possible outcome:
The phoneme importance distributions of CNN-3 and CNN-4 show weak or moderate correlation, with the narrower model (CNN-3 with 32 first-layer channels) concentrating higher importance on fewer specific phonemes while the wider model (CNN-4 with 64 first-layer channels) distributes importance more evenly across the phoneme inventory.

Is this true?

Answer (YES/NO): NO